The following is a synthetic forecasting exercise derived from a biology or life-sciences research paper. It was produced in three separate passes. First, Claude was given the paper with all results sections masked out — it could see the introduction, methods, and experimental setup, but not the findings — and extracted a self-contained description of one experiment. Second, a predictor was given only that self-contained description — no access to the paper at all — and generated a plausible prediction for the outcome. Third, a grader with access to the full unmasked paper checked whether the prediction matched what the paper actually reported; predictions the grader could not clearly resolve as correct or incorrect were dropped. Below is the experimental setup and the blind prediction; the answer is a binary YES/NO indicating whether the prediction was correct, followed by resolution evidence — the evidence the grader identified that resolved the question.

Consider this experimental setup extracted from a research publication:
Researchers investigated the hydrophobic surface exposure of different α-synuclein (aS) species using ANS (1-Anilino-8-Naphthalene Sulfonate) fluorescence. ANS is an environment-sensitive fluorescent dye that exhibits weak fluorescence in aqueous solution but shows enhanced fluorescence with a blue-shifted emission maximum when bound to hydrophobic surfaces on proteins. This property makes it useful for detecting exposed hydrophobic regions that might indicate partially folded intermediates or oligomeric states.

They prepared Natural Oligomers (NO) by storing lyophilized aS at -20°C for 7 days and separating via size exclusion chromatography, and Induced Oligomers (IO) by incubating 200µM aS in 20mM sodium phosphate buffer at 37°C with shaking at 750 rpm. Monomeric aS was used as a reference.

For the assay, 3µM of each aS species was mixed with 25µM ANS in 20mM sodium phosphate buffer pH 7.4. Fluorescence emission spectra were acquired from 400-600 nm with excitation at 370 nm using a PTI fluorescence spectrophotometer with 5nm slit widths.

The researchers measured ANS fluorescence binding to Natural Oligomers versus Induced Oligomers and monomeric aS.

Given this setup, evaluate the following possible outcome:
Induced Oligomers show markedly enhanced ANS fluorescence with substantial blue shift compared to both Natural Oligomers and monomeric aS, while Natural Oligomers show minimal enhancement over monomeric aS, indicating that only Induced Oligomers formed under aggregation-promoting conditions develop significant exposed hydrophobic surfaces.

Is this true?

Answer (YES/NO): YES